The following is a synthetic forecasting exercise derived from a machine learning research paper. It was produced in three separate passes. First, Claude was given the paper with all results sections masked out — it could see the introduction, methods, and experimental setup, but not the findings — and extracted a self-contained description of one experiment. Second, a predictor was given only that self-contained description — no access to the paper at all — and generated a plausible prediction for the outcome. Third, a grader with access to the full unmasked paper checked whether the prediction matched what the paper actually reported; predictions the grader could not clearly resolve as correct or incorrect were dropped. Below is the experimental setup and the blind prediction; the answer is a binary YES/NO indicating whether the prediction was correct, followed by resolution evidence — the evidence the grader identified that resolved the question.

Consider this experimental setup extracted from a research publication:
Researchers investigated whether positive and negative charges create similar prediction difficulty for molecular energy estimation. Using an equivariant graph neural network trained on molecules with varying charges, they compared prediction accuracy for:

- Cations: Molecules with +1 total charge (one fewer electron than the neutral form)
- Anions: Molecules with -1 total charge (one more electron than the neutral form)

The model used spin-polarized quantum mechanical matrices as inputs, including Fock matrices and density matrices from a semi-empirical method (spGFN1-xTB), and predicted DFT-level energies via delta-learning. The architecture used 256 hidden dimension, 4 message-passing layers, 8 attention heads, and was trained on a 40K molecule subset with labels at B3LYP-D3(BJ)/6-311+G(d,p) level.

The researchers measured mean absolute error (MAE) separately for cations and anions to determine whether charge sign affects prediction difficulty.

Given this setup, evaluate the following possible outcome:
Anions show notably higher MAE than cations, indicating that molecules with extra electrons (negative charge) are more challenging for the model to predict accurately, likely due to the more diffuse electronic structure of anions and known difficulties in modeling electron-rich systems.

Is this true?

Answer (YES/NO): NO